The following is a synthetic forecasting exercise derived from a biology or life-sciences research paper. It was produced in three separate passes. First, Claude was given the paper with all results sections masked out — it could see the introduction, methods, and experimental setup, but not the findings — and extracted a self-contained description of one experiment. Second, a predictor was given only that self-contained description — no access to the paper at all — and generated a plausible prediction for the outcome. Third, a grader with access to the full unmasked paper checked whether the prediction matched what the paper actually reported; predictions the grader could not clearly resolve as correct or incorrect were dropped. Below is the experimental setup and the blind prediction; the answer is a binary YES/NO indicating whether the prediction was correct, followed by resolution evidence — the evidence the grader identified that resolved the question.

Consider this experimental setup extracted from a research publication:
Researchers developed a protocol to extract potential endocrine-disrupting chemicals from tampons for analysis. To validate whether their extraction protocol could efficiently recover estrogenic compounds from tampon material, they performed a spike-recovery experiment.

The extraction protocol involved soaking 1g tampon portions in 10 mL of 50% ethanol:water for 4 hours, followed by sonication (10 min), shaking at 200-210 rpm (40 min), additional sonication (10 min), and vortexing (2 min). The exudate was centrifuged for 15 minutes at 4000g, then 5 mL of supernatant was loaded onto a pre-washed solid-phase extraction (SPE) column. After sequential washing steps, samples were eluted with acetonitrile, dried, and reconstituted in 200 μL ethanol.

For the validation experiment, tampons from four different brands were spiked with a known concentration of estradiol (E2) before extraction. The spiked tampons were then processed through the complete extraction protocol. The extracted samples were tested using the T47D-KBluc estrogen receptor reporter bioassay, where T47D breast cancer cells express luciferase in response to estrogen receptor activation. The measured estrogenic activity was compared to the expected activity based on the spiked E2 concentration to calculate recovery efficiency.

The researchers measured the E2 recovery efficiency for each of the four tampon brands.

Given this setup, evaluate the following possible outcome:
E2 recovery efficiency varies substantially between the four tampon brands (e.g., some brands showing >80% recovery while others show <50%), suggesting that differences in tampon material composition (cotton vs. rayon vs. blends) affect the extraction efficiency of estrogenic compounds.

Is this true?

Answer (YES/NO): NO